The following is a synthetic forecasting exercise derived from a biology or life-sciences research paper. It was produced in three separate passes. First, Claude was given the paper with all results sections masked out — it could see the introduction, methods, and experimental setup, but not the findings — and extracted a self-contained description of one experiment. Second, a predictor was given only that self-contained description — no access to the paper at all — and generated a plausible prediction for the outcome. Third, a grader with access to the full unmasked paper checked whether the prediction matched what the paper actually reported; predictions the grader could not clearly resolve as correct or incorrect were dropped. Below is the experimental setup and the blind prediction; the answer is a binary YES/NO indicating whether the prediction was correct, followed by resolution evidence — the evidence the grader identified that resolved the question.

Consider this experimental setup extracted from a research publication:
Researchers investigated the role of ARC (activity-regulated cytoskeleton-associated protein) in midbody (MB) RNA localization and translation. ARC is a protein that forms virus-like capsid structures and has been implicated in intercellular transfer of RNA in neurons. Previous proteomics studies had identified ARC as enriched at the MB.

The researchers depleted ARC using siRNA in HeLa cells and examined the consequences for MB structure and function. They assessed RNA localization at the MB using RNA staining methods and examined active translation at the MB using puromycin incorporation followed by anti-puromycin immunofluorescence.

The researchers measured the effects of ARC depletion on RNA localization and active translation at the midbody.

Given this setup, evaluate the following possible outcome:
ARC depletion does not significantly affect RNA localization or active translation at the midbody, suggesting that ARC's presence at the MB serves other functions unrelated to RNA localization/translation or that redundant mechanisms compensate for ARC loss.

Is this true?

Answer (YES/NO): NO